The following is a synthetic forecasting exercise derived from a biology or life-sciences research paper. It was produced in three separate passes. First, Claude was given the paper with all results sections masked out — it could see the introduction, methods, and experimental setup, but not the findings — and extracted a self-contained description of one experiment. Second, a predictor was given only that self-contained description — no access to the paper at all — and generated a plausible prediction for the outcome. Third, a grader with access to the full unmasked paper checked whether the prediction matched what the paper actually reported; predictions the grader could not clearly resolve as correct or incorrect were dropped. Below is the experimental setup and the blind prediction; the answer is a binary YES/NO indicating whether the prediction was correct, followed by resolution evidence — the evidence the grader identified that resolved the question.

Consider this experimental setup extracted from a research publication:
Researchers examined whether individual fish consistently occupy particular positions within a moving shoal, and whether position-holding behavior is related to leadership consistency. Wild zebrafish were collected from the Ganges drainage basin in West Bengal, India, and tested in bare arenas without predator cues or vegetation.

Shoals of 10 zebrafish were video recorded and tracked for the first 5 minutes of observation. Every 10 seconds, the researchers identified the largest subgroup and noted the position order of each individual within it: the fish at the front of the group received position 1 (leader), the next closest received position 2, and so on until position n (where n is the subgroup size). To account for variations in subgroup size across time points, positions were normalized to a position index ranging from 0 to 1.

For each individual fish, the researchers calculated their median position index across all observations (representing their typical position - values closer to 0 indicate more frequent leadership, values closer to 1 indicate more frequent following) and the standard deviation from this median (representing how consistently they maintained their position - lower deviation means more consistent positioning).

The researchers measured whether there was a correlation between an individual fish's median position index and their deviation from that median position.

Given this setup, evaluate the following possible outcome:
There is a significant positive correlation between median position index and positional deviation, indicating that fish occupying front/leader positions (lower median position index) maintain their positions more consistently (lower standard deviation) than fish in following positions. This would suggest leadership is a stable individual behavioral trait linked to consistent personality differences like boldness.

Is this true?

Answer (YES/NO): YES